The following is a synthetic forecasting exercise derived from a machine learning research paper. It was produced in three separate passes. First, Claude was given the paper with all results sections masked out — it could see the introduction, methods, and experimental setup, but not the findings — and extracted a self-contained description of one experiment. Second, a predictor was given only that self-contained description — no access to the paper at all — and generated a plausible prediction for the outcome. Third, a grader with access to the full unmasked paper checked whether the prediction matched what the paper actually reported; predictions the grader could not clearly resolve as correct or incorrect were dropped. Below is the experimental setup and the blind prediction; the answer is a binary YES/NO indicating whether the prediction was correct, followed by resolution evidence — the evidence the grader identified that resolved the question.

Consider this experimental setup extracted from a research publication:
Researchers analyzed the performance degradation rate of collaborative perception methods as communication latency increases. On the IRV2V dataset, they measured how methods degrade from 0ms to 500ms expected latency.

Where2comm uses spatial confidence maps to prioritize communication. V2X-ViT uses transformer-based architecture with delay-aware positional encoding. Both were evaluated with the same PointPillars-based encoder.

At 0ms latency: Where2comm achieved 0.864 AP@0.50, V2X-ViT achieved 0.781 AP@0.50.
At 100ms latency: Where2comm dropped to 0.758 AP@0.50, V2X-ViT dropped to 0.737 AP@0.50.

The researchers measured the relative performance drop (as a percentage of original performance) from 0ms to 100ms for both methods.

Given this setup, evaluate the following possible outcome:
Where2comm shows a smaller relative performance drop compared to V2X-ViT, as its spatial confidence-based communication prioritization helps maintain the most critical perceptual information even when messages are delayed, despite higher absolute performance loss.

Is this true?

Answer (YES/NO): NO